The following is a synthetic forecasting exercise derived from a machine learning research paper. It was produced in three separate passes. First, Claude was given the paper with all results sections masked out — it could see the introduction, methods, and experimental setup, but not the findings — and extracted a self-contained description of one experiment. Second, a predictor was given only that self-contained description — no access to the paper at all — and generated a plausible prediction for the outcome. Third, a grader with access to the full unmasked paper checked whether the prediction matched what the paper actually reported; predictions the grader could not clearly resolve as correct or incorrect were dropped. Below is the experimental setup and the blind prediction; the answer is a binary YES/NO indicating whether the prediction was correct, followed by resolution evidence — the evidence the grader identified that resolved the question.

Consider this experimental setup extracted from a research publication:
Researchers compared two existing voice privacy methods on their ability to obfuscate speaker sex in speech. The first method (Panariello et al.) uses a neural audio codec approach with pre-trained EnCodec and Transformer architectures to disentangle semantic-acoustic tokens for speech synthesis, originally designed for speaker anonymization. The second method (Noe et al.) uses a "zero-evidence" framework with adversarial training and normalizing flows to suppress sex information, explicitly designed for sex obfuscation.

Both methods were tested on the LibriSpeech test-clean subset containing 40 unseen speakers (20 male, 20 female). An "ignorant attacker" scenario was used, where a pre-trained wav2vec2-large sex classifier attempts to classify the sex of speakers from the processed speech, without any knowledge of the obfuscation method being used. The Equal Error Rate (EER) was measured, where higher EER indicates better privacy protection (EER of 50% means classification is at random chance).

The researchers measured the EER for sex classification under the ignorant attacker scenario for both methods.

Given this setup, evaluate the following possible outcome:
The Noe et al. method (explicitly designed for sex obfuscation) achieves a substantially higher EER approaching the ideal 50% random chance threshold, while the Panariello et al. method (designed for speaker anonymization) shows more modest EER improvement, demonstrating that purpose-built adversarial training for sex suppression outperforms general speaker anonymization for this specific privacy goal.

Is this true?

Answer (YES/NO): NO